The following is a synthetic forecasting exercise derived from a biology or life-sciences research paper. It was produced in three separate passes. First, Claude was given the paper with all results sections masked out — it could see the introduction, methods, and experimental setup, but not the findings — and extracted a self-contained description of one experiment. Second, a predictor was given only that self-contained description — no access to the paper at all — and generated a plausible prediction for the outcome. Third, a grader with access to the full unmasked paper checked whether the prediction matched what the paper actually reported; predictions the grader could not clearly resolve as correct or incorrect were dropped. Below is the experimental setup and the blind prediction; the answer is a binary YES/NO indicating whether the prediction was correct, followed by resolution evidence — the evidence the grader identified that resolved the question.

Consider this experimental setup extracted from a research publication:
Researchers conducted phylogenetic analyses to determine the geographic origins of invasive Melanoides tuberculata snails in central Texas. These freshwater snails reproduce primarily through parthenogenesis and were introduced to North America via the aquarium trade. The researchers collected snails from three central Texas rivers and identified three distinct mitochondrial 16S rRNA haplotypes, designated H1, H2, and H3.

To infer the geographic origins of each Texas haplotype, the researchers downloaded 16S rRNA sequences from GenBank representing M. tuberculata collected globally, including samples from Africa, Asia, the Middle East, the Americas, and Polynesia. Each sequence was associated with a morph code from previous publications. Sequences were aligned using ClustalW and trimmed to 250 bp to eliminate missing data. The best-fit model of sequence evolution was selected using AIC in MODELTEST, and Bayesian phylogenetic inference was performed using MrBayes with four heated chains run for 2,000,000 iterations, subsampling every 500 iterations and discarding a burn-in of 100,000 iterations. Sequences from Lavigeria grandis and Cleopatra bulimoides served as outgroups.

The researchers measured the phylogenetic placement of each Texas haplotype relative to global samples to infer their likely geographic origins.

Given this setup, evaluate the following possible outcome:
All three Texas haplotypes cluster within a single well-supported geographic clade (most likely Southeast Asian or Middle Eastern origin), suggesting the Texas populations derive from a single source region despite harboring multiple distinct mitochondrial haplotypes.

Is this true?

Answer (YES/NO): NO